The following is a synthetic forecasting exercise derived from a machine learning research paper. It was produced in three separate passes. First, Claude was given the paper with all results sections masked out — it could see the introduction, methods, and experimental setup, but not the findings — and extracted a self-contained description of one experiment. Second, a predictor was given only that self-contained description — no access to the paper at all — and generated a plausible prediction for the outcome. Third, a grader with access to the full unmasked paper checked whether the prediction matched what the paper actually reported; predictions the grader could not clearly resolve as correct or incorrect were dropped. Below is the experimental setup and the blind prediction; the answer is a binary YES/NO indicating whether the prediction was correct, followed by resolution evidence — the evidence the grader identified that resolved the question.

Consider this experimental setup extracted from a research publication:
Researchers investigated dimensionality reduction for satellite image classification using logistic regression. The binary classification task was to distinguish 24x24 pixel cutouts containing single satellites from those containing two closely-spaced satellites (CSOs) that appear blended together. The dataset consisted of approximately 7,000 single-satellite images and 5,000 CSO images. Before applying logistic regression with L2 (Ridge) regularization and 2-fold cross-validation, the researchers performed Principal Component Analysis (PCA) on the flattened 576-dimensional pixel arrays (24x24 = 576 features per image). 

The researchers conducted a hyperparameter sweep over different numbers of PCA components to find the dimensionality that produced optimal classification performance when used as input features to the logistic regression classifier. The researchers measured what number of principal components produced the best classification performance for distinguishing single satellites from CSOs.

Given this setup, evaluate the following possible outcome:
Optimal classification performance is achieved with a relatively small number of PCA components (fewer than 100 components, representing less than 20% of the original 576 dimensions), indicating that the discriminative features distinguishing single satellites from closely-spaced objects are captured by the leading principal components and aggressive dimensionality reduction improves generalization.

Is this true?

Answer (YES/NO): YES